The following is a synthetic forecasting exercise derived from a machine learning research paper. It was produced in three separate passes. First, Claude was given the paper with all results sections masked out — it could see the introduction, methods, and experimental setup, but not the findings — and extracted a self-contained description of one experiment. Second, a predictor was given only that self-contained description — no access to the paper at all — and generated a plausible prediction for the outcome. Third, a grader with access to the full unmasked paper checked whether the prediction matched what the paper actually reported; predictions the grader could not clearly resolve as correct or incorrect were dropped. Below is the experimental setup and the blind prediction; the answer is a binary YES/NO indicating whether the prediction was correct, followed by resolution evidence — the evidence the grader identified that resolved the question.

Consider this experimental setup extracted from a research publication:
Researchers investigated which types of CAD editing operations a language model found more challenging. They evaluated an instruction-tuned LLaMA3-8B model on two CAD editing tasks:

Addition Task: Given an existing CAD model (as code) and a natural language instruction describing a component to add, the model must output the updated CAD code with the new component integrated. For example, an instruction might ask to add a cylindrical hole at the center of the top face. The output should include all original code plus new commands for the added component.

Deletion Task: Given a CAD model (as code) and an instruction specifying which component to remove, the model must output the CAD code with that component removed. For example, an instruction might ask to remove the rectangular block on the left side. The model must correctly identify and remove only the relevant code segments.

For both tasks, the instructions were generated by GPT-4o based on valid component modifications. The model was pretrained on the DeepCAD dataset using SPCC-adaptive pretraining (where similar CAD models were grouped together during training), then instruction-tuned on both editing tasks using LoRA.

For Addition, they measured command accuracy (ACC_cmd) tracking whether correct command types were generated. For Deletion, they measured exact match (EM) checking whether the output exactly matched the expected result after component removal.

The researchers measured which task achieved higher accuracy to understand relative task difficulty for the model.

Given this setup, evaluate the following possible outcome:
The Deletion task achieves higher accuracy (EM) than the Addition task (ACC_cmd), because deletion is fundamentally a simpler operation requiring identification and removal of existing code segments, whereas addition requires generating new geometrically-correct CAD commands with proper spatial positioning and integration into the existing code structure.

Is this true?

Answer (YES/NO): YES